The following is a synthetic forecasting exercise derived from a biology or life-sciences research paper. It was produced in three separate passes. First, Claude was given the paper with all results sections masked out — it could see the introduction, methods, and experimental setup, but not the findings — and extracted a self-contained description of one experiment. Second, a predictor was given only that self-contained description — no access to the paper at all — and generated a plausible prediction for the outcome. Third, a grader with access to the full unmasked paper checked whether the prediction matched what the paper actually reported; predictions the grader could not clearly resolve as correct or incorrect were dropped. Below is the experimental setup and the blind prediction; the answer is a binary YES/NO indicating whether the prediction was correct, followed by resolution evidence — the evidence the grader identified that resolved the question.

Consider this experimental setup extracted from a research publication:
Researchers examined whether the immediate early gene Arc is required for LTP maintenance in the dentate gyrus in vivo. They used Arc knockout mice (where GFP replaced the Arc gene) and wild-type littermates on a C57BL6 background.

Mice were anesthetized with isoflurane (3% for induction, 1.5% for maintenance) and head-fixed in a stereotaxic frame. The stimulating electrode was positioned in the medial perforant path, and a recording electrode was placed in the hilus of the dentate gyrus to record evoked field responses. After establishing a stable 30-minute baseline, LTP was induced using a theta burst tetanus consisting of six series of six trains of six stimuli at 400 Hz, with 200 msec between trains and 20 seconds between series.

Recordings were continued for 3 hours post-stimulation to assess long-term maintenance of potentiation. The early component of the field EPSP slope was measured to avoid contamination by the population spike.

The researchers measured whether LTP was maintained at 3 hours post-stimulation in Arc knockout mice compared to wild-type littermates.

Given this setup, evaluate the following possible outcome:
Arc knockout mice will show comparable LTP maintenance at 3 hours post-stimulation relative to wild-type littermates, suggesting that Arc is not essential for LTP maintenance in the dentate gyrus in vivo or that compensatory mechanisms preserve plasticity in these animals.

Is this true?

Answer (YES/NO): YES